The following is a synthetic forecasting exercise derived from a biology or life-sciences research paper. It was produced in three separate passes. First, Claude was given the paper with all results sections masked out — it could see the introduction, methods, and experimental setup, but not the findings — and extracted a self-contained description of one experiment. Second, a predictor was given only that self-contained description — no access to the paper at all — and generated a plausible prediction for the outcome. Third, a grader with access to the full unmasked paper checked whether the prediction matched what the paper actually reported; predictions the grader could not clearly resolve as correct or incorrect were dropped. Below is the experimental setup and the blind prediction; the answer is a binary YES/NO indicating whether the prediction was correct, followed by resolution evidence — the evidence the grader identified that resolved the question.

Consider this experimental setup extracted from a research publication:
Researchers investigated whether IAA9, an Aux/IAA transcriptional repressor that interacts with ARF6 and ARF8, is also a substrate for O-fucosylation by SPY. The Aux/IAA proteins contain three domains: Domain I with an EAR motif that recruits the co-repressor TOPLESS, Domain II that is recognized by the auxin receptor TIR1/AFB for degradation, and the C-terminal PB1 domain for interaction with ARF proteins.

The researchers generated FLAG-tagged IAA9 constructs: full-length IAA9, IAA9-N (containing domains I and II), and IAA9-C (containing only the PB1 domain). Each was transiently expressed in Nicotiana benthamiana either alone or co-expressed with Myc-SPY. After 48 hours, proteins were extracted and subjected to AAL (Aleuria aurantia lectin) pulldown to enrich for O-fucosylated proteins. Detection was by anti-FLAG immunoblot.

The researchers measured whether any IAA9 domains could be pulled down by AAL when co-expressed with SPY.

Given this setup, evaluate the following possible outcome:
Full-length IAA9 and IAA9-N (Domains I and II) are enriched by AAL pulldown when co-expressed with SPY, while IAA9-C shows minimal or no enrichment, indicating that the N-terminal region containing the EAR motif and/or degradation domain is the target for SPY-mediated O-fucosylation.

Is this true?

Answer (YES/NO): YES